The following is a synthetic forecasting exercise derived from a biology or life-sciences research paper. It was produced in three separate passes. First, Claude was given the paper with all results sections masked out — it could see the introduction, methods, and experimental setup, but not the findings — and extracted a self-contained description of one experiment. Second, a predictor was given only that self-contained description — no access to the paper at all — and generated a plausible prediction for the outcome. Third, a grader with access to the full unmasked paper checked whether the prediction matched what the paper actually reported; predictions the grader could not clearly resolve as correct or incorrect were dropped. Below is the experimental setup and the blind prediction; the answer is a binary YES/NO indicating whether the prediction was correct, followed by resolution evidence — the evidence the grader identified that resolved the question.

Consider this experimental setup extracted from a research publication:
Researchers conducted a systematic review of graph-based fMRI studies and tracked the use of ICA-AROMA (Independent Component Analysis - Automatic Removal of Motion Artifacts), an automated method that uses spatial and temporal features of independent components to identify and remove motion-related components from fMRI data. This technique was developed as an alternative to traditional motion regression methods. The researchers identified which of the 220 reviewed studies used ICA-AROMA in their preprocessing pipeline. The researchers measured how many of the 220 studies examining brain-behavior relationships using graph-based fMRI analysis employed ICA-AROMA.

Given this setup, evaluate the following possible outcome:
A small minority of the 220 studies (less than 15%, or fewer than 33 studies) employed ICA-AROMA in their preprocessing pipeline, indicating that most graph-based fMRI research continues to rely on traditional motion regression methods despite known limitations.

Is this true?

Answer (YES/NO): YES